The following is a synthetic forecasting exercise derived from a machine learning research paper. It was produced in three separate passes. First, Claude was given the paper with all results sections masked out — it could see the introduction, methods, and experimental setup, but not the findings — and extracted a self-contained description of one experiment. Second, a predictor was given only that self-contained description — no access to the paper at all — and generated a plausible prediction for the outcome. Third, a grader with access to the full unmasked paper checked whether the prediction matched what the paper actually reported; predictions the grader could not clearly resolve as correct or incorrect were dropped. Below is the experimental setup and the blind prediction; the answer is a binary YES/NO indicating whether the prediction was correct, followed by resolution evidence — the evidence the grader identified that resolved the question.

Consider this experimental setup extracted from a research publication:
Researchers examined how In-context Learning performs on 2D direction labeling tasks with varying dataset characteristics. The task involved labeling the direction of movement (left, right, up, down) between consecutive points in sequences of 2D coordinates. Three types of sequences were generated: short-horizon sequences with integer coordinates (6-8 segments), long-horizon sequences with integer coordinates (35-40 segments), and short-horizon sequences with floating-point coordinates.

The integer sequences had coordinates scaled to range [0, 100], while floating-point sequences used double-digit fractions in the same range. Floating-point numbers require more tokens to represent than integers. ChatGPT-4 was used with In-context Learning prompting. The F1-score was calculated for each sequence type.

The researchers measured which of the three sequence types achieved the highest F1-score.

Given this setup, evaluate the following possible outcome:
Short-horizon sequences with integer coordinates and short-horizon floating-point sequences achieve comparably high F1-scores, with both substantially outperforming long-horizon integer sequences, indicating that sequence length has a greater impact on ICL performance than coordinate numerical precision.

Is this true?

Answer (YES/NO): YES